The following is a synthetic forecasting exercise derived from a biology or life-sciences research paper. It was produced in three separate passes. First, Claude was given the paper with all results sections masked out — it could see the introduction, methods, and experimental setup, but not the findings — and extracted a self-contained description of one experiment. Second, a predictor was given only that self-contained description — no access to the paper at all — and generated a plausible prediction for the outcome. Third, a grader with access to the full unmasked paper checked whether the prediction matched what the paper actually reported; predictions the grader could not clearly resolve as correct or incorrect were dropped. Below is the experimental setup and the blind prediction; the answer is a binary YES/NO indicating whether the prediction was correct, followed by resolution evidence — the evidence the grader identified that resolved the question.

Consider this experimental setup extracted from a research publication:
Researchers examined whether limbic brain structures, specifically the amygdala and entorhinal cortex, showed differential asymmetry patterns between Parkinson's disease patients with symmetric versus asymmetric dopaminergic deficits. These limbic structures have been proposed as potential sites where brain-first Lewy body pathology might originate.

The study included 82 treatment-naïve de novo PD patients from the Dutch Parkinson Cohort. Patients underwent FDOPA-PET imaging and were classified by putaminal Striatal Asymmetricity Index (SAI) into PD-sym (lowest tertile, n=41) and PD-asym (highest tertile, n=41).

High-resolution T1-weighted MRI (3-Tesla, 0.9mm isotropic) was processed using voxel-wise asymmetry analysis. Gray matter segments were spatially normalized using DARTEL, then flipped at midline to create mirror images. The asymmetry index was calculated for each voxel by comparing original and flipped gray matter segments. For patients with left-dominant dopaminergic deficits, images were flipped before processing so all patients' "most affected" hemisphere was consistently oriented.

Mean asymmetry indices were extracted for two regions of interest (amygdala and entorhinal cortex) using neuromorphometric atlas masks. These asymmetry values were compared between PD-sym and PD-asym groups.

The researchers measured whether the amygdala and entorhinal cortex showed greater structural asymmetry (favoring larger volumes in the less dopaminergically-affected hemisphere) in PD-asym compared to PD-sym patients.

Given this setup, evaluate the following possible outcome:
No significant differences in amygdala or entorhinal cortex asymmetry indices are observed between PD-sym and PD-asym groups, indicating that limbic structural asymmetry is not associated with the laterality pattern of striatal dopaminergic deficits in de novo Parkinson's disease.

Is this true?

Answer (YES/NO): YES